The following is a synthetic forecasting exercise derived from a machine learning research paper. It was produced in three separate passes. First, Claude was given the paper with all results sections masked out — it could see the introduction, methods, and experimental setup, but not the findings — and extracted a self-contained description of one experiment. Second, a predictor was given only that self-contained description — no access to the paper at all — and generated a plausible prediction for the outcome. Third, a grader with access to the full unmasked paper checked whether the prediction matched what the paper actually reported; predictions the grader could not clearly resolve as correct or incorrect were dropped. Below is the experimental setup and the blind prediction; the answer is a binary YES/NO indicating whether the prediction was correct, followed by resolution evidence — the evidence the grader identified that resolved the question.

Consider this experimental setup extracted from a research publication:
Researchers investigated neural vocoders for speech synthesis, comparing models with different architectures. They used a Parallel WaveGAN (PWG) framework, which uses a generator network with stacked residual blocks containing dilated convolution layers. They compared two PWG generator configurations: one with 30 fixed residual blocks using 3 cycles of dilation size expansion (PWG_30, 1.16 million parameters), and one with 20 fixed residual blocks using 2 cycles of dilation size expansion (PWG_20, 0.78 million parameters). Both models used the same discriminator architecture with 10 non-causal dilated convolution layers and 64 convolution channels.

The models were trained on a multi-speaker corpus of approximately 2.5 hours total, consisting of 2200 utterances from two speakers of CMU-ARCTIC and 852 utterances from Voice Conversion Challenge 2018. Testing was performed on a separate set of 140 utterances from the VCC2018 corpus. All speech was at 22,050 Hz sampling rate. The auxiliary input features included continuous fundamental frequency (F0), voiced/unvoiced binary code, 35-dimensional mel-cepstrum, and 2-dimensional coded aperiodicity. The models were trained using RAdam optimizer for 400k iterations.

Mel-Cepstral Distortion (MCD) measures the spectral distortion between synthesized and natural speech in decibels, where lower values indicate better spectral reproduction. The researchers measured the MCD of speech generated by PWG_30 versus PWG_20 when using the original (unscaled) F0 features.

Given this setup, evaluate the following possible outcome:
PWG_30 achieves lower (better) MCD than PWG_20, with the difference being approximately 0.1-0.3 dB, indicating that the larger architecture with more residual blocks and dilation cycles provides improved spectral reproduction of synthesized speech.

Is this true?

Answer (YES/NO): NO